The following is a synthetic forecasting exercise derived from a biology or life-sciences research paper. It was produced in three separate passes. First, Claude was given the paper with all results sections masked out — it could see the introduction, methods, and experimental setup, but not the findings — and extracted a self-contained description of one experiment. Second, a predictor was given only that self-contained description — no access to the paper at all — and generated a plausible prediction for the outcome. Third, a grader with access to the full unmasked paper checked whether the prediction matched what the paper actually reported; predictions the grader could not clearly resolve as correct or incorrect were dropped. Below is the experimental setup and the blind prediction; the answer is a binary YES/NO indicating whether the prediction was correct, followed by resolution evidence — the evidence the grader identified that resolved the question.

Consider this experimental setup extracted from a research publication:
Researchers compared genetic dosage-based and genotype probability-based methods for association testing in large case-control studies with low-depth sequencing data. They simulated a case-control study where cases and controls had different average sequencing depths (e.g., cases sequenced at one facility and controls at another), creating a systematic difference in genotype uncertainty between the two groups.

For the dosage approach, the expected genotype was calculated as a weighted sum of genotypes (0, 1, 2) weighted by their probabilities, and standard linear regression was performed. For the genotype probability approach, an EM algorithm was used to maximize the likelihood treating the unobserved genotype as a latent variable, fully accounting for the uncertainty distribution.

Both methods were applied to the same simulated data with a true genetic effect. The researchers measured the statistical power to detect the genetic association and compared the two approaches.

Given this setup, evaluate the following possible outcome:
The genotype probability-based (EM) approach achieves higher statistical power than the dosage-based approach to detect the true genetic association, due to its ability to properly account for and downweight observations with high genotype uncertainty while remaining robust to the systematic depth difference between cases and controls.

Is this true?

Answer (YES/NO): YES